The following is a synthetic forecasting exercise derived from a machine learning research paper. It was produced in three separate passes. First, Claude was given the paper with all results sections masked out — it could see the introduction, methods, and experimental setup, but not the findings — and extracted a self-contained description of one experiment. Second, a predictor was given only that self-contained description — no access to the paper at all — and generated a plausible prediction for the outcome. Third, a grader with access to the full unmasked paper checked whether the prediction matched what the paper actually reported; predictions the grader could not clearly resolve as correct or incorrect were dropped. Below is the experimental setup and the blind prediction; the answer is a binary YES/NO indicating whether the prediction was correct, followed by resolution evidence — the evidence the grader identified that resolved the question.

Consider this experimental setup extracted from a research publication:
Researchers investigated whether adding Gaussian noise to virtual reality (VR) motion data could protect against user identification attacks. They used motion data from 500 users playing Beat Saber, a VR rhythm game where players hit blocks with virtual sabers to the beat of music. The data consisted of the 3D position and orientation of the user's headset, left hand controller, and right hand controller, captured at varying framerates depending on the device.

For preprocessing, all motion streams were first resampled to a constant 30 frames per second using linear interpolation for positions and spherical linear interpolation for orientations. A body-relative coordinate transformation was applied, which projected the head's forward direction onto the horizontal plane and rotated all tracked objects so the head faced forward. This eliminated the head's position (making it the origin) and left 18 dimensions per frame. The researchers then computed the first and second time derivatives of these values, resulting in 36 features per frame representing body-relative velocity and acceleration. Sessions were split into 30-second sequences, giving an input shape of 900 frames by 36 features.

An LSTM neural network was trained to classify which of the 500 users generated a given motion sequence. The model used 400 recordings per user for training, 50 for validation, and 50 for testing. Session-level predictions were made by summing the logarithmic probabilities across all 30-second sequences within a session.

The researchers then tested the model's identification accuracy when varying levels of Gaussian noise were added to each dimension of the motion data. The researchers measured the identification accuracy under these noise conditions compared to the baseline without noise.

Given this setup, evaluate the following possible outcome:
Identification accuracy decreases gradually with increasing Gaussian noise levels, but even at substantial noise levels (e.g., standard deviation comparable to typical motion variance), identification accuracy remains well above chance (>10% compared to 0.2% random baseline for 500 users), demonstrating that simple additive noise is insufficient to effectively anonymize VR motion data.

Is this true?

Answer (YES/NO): YES